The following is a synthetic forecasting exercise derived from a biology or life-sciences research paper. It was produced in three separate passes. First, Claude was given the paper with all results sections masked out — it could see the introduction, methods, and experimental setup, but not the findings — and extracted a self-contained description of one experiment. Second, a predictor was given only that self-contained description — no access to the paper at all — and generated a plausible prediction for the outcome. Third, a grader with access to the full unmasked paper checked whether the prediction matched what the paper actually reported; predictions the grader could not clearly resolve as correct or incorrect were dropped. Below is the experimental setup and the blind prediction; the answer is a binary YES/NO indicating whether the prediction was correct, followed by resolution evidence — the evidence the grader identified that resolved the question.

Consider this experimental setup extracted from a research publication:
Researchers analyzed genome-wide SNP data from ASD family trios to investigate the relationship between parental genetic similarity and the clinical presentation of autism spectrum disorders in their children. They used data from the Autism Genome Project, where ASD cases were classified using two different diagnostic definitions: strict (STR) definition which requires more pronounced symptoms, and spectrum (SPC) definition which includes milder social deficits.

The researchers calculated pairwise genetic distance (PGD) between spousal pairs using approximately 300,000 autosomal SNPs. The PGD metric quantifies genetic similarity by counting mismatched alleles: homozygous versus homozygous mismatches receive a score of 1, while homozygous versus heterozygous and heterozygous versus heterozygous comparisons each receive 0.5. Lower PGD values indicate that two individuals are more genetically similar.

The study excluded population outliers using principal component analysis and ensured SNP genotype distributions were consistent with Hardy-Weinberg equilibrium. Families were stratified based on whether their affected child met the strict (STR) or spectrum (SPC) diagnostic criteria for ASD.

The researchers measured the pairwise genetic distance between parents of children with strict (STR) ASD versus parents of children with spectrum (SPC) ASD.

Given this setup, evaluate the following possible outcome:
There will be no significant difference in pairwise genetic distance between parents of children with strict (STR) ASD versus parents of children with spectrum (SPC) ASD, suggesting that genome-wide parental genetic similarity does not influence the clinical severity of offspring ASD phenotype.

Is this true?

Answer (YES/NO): NO